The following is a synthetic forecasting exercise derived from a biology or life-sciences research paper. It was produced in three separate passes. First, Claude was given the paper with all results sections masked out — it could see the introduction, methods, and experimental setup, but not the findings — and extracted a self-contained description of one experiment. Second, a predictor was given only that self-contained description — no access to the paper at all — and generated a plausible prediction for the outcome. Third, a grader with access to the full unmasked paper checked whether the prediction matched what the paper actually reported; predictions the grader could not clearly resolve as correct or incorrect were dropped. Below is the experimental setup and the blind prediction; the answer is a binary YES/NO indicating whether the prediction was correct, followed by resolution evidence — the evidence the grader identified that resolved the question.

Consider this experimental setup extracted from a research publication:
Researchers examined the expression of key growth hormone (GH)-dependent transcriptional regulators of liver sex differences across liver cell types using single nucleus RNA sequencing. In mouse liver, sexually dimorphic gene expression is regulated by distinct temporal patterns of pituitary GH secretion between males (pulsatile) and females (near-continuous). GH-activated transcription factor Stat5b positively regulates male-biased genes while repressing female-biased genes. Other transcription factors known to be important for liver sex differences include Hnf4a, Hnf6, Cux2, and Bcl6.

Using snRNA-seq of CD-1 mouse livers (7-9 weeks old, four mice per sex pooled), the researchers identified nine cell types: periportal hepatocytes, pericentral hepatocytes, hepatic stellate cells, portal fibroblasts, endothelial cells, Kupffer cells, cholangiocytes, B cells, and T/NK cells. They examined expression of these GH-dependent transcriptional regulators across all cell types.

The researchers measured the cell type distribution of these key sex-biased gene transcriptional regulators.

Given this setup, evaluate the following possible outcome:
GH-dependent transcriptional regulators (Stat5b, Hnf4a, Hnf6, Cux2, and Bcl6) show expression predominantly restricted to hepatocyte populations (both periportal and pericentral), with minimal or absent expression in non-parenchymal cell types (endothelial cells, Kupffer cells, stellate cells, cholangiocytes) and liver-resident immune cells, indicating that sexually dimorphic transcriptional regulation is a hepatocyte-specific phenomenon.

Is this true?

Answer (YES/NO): NO